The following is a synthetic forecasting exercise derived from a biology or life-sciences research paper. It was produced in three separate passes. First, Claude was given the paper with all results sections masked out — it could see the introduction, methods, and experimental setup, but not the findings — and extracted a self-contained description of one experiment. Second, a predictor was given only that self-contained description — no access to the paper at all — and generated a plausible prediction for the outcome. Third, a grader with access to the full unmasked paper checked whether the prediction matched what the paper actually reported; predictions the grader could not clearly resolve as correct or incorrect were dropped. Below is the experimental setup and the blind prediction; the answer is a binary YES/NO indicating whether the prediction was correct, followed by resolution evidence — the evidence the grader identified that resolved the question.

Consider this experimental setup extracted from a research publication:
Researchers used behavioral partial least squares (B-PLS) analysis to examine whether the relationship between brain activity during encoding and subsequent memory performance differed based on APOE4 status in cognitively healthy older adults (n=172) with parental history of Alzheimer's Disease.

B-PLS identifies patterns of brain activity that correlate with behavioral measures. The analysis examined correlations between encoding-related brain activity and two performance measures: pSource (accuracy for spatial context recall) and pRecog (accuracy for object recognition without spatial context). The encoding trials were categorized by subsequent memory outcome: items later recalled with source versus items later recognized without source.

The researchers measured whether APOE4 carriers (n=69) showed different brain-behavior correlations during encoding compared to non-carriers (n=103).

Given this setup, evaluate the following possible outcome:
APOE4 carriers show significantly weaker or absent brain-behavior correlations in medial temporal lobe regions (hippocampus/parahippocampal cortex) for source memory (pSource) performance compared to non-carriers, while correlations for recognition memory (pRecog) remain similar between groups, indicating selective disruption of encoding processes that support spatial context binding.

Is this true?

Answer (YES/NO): NO